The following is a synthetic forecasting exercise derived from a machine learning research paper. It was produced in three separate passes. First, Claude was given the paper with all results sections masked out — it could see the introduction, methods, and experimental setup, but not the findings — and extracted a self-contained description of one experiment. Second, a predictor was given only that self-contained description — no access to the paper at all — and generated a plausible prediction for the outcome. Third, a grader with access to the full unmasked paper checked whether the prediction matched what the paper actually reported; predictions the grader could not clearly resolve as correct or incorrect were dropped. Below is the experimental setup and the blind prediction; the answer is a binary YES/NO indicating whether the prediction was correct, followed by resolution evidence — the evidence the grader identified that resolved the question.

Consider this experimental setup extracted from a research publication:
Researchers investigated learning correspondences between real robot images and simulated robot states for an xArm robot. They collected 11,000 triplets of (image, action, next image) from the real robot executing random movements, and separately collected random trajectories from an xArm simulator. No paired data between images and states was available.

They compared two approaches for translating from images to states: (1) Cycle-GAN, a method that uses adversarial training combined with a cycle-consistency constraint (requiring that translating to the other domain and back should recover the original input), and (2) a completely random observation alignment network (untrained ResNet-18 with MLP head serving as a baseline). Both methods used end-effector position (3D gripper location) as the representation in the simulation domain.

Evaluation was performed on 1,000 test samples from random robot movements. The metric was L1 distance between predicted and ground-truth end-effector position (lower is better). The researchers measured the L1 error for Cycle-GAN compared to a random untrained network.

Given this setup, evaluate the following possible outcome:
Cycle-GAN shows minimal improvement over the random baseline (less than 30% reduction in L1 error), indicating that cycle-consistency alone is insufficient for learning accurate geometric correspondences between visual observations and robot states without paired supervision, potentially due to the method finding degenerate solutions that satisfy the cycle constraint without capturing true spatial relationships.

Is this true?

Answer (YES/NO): NO